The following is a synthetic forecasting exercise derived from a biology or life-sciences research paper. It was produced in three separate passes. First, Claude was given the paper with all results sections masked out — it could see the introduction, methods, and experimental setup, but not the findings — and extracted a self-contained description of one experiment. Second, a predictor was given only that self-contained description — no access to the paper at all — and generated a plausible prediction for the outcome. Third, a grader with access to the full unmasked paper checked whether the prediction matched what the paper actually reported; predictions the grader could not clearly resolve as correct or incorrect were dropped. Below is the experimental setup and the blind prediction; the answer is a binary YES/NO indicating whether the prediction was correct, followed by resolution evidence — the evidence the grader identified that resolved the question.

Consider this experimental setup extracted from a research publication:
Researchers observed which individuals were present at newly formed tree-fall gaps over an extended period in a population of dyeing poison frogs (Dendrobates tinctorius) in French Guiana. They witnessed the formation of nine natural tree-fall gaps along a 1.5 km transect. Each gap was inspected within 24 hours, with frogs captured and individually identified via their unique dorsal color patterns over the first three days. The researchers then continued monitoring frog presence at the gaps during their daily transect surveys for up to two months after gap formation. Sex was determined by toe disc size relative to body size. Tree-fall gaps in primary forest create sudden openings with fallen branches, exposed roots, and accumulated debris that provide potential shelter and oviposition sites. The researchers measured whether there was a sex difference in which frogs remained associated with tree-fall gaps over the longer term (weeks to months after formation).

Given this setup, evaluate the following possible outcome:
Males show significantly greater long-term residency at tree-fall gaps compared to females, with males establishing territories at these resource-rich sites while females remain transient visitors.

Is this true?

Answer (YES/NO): NO